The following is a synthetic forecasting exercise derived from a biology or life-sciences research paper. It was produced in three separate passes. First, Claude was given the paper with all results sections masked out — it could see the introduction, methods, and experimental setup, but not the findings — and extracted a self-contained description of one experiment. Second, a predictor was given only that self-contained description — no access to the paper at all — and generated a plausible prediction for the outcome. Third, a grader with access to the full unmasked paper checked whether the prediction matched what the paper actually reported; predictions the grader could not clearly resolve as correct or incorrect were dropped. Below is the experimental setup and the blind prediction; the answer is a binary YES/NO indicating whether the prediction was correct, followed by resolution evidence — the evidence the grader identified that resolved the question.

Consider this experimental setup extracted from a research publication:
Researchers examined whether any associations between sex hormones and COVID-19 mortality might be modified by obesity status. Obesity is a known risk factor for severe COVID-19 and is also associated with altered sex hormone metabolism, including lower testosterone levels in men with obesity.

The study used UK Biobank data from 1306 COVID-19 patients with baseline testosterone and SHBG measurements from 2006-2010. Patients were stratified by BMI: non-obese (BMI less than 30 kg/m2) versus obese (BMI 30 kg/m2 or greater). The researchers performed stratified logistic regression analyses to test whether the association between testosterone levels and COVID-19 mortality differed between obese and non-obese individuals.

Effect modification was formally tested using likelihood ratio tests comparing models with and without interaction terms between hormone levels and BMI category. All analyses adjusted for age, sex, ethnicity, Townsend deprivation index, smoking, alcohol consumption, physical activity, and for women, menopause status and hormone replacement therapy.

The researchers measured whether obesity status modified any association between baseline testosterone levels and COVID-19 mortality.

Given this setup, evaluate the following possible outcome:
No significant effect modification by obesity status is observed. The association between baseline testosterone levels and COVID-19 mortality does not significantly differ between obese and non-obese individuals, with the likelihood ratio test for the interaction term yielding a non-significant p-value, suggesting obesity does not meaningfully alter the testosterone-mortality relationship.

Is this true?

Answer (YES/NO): YES